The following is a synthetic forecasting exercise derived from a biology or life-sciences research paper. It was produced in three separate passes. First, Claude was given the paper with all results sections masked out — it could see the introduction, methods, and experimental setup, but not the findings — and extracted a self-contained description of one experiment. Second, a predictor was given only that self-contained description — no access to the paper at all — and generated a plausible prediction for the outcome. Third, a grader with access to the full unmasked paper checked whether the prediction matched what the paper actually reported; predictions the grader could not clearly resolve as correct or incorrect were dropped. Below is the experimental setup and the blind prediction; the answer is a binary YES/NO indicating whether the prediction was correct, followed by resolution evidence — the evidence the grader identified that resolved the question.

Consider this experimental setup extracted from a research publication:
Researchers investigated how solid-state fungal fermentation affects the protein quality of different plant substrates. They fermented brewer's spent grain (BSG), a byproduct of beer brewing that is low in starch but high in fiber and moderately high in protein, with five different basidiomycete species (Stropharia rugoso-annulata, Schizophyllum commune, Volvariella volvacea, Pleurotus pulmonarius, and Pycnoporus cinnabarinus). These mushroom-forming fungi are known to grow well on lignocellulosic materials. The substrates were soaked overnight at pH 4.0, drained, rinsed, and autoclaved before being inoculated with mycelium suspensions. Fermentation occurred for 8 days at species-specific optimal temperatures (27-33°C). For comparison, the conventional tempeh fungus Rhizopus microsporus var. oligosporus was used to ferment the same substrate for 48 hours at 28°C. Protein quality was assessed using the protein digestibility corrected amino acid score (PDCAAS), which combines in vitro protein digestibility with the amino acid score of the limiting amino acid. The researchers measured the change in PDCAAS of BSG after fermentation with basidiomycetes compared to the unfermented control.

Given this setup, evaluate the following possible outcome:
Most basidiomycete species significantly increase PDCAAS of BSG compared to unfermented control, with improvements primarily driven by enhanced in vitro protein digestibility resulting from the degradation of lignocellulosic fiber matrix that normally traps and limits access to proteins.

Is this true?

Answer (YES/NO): NO